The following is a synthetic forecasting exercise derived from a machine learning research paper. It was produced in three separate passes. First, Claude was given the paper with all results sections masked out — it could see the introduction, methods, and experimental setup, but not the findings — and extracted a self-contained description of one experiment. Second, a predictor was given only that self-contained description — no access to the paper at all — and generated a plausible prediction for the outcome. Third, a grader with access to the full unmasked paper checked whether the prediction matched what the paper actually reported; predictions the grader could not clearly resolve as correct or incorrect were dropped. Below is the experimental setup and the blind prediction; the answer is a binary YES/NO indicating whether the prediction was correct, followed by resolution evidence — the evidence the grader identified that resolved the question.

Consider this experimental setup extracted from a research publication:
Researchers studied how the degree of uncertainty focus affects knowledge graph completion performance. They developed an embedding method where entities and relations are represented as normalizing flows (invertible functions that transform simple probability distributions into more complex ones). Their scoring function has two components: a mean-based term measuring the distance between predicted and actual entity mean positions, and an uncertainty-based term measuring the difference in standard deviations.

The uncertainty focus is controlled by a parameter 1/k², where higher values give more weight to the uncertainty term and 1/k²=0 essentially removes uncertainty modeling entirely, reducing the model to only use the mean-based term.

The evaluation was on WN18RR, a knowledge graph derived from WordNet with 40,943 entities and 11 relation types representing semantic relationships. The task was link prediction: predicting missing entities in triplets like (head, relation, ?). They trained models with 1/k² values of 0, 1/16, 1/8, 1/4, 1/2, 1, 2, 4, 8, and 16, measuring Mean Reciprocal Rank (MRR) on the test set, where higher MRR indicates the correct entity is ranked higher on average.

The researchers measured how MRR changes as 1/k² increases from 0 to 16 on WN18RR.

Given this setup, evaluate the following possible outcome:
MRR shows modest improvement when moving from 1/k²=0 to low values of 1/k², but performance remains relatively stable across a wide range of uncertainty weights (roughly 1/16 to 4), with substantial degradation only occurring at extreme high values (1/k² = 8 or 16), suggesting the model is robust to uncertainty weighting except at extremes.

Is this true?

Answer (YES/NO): NO